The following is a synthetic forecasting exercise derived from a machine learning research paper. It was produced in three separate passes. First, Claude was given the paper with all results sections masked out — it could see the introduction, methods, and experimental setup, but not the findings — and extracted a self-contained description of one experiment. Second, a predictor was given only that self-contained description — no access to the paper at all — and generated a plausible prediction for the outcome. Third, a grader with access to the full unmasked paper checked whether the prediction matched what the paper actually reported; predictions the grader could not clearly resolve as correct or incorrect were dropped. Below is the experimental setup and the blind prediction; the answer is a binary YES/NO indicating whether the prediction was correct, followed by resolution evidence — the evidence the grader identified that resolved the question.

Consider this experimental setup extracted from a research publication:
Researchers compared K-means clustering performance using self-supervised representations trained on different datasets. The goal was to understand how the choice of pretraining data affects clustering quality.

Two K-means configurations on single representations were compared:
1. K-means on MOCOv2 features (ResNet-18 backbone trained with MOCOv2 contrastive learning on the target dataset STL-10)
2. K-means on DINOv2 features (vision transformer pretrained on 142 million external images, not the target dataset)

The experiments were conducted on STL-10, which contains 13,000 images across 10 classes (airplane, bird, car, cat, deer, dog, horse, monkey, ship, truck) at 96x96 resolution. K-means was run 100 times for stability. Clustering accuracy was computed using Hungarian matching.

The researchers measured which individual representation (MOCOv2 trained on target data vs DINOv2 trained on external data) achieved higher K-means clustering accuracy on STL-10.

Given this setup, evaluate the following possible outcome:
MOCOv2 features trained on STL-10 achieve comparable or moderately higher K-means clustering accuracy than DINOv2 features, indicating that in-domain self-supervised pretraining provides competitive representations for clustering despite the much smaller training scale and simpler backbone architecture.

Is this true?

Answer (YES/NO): YES